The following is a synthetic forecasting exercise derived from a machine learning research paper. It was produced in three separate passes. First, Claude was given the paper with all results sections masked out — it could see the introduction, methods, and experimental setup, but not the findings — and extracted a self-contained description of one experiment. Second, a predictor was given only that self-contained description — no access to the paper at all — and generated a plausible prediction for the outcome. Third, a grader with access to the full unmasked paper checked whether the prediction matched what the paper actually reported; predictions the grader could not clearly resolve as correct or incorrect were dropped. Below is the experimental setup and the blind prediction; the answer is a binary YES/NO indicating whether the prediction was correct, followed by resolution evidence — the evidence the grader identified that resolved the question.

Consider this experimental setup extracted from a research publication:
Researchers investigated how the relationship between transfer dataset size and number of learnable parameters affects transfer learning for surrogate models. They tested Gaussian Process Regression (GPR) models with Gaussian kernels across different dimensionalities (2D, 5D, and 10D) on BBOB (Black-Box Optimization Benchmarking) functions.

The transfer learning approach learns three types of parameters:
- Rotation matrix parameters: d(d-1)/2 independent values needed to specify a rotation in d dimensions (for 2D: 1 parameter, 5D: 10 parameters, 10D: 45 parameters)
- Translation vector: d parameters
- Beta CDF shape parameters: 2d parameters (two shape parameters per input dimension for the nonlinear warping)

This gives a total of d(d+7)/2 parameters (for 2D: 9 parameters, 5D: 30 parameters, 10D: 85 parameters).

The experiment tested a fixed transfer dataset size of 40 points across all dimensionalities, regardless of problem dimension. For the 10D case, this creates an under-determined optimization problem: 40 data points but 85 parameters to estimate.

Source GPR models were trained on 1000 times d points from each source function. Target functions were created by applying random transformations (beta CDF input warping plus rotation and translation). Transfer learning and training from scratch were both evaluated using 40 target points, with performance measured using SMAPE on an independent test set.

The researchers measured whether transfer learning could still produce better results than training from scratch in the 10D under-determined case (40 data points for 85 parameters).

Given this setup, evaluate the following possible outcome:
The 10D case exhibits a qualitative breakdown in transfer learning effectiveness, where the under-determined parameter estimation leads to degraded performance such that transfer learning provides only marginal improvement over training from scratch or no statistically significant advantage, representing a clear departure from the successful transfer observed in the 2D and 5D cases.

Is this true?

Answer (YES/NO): NO